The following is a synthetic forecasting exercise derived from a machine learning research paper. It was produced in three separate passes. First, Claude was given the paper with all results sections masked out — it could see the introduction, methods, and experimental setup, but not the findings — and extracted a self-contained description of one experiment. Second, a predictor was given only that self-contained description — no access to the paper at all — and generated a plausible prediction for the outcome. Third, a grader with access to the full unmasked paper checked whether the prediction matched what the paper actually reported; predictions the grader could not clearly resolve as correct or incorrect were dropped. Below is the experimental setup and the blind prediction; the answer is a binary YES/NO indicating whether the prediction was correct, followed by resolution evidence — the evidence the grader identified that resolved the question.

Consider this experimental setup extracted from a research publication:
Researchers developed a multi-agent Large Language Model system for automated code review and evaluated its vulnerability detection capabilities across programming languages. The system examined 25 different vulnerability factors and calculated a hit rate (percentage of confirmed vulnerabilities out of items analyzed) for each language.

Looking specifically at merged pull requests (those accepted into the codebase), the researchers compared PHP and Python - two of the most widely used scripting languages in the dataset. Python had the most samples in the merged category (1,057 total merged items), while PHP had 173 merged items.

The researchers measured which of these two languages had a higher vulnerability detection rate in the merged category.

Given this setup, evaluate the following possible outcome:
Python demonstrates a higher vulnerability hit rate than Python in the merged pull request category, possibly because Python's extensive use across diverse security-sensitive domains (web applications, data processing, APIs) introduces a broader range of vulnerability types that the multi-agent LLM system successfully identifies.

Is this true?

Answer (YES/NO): NO